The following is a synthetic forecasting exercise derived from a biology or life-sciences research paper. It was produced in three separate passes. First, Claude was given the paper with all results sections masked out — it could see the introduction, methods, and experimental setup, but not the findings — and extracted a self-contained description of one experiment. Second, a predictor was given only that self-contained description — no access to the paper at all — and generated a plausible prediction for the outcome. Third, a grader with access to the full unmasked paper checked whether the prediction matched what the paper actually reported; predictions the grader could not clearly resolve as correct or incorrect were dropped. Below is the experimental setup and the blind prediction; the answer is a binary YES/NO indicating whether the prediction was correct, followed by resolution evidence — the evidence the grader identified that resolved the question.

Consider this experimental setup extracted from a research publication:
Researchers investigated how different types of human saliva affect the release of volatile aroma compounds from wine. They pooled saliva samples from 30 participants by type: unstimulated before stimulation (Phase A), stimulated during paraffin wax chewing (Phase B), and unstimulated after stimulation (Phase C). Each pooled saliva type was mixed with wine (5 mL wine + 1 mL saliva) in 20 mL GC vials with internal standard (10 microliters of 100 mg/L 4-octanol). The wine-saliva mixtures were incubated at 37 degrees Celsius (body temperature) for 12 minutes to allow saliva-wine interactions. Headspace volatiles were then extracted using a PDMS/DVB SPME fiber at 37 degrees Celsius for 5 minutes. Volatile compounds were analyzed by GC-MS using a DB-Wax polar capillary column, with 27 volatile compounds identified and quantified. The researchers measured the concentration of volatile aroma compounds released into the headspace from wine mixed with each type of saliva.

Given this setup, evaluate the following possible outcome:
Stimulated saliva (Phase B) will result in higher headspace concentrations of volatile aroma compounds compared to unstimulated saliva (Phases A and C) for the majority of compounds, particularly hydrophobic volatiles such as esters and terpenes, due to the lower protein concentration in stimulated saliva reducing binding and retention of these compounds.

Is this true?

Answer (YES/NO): NO